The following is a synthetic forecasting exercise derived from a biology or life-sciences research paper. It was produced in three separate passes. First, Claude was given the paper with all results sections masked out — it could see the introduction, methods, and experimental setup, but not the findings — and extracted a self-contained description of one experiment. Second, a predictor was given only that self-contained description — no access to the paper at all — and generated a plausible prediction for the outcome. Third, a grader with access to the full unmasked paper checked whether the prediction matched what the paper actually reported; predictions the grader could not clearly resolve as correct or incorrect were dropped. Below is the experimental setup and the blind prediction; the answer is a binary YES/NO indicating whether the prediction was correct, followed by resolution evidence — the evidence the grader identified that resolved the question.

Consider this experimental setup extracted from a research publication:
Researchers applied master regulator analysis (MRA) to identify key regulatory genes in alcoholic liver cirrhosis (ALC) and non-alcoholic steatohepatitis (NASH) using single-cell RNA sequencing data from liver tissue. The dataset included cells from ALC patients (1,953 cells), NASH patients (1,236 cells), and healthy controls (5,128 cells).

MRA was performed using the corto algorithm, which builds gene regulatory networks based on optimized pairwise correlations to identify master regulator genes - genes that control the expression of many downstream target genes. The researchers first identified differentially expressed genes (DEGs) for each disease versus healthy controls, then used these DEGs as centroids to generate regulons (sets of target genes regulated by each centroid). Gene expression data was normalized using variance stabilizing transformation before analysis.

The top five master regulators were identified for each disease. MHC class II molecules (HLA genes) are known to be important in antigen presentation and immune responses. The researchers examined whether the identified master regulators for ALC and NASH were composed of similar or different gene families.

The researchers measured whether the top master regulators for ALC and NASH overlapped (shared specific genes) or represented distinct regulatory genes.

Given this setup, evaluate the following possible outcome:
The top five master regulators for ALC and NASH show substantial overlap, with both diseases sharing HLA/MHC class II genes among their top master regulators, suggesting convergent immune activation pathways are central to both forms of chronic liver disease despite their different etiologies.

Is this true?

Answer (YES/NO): NO